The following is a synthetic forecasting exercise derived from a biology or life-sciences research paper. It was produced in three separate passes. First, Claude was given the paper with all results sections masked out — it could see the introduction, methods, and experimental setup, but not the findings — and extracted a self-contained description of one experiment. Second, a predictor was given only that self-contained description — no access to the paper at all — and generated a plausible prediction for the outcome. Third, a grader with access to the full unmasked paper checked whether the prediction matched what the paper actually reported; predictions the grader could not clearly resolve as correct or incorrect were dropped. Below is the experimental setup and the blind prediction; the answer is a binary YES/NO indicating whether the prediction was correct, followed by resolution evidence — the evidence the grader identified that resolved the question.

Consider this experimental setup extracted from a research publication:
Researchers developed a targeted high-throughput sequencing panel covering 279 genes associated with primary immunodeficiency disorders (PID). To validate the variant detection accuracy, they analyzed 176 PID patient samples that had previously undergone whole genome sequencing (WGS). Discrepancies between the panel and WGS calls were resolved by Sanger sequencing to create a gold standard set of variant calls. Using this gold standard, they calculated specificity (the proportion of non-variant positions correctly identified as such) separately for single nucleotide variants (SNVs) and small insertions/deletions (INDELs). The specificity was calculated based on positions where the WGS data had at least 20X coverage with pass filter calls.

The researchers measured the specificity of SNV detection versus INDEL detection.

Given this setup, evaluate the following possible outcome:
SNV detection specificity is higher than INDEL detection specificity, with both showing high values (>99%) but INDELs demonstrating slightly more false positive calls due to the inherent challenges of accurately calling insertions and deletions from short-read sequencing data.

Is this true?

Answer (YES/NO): YES